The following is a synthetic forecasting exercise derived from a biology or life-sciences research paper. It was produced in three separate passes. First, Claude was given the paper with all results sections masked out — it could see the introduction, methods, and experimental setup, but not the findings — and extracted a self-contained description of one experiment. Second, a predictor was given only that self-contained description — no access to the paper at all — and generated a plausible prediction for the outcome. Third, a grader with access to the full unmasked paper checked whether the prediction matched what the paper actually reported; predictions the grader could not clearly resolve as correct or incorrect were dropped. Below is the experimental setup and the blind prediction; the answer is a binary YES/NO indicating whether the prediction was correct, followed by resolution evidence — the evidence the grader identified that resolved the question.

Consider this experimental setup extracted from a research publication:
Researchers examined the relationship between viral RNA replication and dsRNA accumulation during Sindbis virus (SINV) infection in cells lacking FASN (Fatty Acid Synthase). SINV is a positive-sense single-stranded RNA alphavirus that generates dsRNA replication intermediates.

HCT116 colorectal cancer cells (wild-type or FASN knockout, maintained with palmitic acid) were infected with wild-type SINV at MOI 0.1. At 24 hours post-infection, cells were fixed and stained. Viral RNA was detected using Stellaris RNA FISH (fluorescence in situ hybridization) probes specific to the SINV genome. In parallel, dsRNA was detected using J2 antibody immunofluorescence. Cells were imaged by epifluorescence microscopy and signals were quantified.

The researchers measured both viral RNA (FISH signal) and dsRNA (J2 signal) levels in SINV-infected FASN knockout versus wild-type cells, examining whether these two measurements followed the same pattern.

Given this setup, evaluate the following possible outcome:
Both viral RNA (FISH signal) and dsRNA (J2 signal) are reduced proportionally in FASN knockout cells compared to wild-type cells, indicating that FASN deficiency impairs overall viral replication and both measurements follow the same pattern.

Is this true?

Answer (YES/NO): NO